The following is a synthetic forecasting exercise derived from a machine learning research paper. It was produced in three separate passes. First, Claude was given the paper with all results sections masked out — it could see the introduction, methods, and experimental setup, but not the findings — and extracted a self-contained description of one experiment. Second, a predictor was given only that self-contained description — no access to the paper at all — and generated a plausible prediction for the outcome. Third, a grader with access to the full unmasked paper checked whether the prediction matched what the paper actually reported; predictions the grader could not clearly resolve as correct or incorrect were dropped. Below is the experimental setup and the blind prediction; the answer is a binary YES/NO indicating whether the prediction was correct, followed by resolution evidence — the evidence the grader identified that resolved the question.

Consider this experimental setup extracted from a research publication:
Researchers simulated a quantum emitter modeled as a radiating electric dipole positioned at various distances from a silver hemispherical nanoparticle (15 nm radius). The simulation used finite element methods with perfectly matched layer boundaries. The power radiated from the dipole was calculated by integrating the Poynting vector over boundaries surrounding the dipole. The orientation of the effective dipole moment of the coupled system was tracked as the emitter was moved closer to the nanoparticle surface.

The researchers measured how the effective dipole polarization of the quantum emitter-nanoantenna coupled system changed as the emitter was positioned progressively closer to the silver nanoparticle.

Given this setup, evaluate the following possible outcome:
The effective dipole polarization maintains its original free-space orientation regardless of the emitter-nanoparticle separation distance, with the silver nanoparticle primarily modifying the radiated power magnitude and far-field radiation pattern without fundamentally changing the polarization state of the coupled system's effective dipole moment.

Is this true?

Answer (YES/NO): NO